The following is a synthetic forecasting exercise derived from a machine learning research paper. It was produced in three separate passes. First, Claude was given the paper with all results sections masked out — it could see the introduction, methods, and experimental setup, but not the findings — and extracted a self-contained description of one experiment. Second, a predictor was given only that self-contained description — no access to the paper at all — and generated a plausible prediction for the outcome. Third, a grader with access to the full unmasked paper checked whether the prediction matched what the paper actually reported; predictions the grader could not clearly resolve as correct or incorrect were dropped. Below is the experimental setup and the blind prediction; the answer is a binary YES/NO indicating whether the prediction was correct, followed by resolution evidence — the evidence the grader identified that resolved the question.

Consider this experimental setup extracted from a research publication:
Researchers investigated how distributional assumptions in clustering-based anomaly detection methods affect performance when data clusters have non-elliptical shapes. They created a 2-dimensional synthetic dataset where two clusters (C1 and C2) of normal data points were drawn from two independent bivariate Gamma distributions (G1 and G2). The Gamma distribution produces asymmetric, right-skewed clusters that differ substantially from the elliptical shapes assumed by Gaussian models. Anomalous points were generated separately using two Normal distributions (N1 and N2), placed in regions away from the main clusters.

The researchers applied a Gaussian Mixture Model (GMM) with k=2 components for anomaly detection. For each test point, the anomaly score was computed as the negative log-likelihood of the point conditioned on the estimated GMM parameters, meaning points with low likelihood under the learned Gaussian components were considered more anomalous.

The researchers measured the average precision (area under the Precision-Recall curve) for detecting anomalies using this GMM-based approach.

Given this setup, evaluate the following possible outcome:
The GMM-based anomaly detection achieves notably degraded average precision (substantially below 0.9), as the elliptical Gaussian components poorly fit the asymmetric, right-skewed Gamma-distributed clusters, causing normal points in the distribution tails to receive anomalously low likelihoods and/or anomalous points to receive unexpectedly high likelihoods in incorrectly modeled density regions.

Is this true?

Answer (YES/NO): YES